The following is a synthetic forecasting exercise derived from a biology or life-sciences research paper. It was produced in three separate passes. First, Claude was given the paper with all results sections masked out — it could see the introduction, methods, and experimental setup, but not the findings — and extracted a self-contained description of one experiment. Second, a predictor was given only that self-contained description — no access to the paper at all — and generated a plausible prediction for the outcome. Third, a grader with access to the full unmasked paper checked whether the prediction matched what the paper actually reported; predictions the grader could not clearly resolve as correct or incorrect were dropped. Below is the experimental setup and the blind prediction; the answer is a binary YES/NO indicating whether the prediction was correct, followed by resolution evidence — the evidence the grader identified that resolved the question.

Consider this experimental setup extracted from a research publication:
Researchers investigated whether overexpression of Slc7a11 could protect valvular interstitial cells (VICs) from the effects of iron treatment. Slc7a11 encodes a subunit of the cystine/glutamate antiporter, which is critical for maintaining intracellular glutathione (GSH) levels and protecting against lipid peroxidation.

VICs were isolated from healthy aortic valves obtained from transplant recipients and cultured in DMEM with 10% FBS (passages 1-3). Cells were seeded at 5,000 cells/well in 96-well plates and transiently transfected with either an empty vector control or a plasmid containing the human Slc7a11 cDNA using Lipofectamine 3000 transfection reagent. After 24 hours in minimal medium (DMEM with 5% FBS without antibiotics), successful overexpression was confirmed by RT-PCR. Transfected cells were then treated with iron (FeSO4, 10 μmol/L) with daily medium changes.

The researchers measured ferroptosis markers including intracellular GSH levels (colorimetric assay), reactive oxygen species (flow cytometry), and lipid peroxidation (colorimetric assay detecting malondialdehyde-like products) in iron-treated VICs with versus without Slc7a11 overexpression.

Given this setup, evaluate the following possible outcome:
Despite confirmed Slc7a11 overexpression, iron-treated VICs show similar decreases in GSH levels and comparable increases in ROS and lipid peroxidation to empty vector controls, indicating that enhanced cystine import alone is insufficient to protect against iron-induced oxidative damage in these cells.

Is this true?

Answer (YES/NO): NO